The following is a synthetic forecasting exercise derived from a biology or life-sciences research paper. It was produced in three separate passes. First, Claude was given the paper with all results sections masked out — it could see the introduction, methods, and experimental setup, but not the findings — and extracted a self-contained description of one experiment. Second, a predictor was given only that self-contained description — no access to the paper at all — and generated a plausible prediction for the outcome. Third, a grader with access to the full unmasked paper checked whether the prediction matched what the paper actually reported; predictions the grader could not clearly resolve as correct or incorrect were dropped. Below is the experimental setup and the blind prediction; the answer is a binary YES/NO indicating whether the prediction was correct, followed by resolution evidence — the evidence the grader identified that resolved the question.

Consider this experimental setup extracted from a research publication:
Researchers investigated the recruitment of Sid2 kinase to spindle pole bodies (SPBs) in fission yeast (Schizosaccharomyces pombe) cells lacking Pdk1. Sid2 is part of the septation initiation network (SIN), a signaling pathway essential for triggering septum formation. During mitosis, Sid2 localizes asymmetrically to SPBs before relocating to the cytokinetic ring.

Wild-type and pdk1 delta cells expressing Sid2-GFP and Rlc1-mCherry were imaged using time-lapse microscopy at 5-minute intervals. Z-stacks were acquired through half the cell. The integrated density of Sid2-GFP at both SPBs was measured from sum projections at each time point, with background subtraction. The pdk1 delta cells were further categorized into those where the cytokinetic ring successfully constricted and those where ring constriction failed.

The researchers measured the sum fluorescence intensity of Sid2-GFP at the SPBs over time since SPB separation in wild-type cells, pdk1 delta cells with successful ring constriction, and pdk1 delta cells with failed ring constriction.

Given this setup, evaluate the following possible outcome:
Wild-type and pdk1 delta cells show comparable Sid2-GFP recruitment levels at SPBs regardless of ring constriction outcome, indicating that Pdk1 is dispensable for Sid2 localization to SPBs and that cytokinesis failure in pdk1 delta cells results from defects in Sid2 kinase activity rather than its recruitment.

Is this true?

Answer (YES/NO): NO